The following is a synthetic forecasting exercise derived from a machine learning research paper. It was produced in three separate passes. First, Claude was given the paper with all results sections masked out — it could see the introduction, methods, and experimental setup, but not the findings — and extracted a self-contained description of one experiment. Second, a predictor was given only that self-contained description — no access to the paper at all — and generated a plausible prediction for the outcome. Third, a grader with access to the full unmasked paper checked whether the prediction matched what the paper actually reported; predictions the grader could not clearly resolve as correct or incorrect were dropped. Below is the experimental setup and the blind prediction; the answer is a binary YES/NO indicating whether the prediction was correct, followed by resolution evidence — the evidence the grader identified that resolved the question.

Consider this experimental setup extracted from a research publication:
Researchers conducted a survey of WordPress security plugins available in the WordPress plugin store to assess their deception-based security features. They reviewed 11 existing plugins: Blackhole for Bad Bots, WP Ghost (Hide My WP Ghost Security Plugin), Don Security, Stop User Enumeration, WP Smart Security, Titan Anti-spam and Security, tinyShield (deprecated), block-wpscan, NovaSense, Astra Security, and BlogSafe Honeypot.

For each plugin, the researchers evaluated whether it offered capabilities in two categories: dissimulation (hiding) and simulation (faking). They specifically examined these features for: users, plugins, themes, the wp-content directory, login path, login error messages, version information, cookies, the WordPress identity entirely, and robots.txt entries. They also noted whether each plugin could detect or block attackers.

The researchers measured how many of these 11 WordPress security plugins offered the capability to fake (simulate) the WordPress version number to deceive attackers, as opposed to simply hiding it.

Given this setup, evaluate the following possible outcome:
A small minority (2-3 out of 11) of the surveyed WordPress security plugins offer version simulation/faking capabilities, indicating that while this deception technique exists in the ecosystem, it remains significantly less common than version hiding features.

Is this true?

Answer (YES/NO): NO